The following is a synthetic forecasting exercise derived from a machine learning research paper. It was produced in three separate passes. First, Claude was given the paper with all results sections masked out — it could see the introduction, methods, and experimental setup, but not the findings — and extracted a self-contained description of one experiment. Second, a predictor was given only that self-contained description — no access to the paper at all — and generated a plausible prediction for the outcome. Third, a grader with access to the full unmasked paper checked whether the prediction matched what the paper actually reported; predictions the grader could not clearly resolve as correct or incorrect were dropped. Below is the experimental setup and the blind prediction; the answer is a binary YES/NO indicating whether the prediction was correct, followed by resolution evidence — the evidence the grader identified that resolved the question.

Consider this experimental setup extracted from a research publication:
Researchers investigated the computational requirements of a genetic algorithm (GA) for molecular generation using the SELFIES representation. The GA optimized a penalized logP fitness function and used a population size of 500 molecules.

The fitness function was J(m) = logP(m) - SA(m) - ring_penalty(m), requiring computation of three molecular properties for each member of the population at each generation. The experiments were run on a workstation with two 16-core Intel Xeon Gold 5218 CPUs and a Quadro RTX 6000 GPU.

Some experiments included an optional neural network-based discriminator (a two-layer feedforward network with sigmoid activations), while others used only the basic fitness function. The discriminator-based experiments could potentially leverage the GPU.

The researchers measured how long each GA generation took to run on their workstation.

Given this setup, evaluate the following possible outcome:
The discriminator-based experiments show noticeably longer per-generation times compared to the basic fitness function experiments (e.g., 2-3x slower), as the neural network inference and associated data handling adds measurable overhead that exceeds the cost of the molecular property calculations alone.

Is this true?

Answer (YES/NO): NO